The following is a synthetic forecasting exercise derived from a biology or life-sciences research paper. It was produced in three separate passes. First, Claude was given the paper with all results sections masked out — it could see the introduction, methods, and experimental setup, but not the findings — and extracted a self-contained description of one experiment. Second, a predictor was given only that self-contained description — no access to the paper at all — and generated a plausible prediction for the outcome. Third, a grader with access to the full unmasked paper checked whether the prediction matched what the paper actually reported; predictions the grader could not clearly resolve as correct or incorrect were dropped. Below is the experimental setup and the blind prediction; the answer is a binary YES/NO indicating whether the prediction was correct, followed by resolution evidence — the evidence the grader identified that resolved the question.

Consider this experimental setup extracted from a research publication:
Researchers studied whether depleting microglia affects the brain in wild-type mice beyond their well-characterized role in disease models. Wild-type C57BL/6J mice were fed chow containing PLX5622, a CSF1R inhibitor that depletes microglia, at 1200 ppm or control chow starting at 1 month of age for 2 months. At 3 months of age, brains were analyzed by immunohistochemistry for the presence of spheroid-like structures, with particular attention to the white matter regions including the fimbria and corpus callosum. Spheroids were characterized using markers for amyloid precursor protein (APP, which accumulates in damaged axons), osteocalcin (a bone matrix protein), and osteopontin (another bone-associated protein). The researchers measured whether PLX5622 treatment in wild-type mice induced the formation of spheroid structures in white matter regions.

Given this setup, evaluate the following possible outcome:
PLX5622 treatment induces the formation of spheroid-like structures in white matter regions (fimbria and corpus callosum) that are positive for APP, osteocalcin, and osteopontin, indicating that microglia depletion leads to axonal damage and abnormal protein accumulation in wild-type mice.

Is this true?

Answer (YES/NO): NO